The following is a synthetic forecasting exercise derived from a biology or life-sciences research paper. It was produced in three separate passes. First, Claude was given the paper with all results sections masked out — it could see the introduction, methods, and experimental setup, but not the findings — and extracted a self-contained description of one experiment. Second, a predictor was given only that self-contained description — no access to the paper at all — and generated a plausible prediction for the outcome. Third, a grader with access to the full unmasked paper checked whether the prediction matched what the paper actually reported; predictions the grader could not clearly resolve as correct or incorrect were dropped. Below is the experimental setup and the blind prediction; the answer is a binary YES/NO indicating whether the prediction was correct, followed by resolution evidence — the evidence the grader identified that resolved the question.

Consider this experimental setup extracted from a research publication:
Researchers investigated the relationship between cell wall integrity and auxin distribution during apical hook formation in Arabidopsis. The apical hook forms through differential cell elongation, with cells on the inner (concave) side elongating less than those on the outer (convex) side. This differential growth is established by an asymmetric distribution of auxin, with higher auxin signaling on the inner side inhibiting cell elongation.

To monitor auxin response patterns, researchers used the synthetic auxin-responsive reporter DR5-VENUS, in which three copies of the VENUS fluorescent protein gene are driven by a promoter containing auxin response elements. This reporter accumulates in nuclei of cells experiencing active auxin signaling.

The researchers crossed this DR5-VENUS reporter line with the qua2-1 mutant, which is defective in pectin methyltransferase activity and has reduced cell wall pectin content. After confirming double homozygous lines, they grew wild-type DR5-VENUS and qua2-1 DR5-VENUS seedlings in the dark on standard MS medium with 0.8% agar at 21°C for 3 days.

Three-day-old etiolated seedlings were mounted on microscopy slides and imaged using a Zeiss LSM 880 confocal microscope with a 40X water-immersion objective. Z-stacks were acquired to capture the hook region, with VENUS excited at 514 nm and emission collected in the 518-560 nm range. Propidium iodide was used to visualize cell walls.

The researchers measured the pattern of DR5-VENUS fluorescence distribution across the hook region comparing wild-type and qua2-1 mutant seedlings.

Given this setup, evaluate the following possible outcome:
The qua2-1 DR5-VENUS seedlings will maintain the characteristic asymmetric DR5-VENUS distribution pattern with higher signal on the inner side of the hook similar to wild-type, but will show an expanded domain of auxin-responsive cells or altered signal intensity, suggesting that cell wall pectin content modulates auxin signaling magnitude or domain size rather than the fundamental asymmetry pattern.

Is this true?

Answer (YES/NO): NO